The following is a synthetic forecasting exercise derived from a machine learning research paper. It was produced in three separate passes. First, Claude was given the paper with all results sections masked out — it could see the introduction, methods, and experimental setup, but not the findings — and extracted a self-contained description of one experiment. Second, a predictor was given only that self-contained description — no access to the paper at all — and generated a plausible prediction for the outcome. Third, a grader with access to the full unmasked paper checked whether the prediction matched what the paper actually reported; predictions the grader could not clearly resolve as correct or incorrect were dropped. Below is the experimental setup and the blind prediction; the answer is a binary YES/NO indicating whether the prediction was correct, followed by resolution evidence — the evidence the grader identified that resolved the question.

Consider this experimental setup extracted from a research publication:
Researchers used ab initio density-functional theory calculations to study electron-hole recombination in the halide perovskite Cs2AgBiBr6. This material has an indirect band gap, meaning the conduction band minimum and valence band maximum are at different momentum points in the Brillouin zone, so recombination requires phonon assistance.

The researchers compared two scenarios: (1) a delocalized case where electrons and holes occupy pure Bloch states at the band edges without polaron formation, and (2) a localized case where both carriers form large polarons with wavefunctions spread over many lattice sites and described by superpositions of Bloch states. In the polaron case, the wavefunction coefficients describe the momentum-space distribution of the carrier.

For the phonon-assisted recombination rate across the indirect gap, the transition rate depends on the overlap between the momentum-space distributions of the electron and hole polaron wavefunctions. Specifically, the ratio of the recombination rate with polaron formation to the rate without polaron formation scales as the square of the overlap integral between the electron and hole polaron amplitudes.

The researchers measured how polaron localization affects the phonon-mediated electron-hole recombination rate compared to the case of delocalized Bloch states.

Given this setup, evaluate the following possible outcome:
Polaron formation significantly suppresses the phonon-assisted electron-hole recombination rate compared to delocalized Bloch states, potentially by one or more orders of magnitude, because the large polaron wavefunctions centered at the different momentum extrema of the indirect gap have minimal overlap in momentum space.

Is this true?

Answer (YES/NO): NO